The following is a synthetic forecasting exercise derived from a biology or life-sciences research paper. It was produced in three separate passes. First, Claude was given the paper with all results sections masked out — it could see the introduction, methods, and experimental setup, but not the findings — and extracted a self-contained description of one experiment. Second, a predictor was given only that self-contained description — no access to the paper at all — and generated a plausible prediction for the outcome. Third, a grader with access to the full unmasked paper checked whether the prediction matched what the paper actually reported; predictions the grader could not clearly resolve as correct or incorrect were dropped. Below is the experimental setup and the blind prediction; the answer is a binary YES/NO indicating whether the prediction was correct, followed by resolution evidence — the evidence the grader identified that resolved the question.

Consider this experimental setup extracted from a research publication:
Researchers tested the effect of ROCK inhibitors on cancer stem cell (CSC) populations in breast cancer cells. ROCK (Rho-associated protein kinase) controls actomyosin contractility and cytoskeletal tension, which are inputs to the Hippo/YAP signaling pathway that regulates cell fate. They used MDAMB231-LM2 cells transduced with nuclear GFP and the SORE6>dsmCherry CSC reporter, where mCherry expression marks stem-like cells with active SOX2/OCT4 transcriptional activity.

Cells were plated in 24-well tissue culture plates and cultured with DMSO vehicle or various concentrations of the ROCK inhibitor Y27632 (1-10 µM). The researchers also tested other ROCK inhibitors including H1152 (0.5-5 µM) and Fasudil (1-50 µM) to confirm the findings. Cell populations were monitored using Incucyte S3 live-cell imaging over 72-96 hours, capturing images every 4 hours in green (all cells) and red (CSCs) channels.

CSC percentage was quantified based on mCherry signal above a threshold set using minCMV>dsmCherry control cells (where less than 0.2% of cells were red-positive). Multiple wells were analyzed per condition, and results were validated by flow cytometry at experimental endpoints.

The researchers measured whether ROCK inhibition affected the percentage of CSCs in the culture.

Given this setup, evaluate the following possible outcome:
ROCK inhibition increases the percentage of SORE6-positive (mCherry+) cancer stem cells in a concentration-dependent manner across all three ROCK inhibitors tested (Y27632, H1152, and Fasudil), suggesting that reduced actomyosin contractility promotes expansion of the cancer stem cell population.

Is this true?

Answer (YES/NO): NO